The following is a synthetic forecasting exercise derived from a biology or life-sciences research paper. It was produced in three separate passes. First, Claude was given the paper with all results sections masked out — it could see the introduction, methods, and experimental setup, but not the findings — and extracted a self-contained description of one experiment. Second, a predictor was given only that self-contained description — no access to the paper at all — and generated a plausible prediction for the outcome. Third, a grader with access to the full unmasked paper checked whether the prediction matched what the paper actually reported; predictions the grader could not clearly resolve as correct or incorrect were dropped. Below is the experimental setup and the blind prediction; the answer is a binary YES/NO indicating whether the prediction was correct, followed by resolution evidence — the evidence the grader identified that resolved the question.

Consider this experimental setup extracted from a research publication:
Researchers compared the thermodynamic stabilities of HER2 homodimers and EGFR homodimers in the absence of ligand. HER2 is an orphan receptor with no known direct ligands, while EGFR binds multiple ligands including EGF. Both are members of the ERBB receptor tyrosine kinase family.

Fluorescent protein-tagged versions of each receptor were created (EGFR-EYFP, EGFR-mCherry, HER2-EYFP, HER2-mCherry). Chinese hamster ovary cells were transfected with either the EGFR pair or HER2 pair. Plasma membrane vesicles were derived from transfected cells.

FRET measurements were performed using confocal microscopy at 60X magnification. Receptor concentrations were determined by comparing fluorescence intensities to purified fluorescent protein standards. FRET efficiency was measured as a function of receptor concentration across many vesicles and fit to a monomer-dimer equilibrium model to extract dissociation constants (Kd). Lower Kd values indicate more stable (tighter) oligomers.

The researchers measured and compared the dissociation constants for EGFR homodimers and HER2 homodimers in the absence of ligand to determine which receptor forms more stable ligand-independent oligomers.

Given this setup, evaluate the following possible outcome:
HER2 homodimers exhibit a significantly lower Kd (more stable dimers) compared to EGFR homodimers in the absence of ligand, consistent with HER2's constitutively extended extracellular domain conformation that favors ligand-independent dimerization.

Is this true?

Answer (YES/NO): YES